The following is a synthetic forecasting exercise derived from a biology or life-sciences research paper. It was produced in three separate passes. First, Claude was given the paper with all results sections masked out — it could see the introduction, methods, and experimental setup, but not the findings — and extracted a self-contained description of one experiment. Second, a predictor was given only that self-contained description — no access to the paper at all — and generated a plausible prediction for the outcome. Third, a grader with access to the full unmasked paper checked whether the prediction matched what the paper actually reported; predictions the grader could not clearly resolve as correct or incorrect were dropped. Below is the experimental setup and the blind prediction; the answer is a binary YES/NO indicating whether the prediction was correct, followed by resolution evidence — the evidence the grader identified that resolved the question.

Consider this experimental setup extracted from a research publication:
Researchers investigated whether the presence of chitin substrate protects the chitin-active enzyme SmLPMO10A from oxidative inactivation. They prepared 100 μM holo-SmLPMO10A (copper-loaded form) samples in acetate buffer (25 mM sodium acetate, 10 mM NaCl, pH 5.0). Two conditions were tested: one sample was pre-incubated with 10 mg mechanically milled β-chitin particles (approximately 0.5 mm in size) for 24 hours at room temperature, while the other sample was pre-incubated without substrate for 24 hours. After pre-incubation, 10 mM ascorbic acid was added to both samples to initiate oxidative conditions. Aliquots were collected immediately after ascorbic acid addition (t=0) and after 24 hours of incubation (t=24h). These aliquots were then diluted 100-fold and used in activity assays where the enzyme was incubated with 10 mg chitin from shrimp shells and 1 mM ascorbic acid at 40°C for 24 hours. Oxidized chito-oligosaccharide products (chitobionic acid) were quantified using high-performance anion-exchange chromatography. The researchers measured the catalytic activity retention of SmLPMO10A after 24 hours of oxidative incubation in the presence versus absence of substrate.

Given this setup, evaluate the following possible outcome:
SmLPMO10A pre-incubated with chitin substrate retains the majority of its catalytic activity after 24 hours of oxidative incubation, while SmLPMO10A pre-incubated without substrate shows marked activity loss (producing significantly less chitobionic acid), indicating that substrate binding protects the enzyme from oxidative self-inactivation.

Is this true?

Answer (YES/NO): YES